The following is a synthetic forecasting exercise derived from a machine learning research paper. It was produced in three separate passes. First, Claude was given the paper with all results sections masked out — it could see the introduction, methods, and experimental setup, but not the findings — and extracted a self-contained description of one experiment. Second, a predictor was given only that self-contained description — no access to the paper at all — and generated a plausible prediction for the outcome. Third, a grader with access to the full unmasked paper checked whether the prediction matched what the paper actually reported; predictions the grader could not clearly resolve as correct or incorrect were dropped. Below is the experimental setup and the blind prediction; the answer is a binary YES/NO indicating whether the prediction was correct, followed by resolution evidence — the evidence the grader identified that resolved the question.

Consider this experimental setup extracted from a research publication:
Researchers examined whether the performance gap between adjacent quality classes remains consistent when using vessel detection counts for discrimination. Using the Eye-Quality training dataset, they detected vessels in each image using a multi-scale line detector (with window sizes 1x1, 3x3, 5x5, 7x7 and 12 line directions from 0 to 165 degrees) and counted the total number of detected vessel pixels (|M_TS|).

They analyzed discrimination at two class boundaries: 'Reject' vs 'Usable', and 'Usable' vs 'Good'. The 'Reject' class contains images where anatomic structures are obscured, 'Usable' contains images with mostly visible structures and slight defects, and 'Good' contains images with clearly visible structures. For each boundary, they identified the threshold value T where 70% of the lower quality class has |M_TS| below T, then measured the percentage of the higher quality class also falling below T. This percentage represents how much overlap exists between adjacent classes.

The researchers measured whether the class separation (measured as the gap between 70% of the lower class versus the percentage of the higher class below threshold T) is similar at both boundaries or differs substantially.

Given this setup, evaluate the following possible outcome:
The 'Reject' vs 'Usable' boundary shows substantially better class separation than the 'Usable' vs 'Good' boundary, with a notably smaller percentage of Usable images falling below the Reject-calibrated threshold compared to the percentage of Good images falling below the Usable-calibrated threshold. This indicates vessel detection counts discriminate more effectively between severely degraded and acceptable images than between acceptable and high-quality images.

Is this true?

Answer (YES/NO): NO